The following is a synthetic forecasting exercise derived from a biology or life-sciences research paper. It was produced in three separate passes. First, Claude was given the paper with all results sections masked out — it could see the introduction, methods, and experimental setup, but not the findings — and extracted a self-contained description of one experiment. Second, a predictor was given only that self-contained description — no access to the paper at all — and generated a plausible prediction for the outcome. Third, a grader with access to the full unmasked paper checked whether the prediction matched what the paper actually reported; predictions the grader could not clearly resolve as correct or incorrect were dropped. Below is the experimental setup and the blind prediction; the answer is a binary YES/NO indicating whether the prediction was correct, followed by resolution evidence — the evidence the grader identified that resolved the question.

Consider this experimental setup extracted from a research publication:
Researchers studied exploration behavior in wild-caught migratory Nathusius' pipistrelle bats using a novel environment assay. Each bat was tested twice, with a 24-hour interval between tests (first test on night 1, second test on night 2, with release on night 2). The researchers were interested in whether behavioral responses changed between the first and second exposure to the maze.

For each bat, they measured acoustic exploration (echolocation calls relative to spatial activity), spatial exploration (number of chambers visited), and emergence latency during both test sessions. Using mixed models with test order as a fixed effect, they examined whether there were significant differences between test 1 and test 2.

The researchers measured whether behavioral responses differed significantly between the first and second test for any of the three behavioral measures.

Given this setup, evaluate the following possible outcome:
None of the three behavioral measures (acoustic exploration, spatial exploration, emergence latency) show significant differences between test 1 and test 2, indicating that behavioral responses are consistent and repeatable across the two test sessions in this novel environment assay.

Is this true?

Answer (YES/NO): NO